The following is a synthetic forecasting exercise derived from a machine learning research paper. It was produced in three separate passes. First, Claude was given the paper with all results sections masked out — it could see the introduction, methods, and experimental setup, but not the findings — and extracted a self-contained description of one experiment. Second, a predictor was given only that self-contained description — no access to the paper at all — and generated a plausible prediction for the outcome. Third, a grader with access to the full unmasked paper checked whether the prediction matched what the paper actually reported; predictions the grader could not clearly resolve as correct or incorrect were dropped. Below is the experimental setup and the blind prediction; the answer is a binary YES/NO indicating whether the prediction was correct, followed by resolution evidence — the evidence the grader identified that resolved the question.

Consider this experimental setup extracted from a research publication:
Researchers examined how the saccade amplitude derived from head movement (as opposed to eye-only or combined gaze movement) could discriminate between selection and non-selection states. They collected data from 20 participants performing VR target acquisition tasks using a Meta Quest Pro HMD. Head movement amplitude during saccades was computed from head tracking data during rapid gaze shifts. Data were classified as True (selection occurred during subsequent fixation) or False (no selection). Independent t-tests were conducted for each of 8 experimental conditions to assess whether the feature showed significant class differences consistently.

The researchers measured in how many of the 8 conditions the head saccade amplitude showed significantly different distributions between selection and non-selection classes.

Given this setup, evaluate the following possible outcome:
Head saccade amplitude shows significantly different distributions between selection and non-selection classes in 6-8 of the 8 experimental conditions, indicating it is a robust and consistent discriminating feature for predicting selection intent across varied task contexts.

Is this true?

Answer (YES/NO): YES